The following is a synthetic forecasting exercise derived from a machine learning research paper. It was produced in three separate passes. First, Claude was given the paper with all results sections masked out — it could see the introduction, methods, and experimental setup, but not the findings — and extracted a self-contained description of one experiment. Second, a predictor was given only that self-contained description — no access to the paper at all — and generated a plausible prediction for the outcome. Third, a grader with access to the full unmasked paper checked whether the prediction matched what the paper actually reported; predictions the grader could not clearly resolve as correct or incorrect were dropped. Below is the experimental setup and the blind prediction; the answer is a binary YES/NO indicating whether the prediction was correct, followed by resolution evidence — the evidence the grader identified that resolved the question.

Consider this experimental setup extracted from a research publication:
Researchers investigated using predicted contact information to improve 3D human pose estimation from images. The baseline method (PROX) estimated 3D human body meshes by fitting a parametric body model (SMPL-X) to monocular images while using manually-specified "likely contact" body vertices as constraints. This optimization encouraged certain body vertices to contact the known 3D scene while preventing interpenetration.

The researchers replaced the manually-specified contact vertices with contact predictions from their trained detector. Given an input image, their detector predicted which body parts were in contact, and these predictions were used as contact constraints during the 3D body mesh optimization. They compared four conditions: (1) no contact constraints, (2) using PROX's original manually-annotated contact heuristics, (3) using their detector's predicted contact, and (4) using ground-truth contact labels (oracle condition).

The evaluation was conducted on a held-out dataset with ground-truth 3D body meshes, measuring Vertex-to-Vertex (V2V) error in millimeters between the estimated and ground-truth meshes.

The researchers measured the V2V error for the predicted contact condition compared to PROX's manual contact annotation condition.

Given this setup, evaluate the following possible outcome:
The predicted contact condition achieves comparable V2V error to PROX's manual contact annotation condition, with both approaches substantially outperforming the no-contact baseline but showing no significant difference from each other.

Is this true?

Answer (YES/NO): YES